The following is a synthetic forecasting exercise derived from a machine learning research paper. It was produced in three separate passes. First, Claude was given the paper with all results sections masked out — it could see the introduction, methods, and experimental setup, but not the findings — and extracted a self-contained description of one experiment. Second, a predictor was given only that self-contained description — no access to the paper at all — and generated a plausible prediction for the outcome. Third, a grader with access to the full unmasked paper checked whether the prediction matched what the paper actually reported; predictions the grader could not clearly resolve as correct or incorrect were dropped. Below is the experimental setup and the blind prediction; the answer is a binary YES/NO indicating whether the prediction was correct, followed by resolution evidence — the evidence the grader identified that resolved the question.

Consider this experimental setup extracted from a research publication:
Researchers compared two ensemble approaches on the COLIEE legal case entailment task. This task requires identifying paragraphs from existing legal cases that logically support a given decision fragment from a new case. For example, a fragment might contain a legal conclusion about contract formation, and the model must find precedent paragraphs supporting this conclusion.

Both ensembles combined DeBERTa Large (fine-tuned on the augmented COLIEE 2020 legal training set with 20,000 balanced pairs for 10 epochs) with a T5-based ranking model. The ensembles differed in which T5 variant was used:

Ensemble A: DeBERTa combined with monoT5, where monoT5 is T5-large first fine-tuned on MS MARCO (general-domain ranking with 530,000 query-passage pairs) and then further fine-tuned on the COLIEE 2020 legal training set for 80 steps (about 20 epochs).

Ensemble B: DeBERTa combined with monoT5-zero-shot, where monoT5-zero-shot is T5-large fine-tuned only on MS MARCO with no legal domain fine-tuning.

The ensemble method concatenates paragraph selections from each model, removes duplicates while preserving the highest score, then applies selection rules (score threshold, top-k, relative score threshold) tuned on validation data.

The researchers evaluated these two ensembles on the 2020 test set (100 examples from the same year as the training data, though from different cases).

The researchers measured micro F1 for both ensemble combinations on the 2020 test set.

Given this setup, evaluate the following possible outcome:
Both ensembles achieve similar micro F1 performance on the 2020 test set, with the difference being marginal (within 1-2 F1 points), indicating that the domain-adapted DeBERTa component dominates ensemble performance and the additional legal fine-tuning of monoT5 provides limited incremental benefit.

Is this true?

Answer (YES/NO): YES